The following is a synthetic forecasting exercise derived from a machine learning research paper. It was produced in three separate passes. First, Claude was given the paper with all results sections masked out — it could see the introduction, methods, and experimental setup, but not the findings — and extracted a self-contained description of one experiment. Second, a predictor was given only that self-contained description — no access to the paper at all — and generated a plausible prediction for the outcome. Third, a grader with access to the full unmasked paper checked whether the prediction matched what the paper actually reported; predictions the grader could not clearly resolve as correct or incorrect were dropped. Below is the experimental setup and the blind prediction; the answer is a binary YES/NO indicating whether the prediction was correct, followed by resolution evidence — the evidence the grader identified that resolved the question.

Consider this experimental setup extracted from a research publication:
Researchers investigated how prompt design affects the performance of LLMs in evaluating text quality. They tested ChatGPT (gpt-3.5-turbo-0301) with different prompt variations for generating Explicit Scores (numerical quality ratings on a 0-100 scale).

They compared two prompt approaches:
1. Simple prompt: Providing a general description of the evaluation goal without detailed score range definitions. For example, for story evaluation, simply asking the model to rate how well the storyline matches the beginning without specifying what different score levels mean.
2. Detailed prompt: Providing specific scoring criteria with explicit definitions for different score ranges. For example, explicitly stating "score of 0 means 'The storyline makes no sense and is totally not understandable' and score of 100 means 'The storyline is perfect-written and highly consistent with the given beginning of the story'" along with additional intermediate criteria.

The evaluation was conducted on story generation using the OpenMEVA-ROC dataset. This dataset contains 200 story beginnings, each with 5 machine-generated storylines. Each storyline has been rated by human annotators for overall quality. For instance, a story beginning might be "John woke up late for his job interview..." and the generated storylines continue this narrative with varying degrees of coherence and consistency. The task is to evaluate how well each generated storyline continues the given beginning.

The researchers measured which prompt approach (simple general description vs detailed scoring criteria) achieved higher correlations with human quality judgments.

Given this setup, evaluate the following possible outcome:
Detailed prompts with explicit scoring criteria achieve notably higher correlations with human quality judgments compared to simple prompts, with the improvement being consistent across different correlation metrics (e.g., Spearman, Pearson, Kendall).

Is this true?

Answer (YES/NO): NO